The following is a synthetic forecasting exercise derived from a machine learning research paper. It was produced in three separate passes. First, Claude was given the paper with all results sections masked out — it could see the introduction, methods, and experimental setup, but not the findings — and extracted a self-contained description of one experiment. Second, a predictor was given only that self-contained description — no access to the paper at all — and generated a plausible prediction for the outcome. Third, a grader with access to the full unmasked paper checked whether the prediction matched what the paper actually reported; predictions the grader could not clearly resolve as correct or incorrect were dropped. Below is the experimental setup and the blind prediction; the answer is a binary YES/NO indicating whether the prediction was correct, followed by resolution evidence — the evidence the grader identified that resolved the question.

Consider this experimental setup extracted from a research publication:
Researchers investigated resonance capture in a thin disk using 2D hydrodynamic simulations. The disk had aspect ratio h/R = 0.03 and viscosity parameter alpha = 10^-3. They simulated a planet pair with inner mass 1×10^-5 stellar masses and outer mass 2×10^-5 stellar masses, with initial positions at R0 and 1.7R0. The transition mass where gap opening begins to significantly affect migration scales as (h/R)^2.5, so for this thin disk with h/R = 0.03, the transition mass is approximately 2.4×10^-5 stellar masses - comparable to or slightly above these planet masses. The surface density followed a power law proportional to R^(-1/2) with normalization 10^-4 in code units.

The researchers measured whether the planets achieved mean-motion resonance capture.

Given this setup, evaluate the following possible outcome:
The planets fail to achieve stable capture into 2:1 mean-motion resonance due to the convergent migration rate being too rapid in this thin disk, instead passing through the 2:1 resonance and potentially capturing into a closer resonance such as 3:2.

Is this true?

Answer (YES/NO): YES